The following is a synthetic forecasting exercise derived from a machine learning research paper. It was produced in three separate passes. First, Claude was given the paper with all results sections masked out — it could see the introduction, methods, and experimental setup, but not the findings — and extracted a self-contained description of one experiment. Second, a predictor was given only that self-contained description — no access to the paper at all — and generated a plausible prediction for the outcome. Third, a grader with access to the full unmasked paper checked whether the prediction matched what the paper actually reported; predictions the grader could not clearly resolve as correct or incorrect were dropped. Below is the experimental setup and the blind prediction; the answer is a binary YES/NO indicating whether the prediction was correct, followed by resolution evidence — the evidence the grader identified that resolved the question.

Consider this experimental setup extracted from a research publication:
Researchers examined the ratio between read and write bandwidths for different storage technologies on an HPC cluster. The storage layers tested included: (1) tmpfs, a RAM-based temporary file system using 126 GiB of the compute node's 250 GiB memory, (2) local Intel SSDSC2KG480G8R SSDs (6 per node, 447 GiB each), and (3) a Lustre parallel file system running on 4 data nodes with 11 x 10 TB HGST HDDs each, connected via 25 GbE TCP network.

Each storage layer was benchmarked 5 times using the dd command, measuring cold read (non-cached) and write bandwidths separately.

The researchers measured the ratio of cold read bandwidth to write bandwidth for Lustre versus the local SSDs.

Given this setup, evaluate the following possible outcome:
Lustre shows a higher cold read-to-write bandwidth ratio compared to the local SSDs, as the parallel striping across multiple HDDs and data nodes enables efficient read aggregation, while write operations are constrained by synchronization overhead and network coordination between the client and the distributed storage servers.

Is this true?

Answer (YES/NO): YES